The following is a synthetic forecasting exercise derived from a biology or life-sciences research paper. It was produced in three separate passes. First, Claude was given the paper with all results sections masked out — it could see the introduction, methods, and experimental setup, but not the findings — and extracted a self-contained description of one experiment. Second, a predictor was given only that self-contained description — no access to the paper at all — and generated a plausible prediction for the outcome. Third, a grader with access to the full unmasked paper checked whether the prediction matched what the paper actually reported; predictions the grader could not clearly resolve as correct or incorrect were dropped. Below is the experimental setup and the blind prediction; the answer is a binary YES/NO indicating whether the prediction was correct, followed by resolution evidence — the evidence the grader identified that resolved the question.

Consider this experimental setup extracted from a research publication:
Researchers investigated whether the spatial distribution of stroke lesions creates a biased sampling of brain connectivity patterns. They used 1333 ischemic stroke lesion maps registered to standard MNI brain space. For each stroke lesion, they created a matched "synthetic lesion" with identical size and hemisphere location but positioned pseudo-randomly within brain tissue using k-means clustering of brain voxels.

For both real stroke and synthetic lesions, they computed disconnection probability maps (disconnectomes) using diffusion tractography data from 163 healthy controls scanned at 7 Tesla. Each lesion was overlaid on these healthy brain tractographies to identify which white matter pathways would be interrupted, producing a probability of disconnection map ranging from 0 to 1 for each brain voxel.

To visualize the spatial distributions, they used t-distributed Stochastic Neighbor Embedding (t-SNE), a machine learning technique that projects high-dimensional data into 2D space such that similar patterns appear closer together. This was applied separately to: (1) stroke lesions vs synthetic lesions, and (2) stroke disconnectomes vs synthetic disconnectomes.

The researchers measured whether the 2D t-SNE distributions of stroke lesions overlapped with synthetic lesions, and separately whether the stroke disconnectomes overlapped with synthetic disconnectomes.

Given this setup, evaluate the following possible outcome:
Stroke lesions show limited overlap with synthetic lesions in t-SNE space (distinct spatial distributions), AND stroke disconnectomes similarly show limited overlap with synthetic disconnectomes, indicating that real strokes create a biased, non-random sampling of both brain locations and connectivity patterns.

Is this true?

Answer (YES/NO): YES